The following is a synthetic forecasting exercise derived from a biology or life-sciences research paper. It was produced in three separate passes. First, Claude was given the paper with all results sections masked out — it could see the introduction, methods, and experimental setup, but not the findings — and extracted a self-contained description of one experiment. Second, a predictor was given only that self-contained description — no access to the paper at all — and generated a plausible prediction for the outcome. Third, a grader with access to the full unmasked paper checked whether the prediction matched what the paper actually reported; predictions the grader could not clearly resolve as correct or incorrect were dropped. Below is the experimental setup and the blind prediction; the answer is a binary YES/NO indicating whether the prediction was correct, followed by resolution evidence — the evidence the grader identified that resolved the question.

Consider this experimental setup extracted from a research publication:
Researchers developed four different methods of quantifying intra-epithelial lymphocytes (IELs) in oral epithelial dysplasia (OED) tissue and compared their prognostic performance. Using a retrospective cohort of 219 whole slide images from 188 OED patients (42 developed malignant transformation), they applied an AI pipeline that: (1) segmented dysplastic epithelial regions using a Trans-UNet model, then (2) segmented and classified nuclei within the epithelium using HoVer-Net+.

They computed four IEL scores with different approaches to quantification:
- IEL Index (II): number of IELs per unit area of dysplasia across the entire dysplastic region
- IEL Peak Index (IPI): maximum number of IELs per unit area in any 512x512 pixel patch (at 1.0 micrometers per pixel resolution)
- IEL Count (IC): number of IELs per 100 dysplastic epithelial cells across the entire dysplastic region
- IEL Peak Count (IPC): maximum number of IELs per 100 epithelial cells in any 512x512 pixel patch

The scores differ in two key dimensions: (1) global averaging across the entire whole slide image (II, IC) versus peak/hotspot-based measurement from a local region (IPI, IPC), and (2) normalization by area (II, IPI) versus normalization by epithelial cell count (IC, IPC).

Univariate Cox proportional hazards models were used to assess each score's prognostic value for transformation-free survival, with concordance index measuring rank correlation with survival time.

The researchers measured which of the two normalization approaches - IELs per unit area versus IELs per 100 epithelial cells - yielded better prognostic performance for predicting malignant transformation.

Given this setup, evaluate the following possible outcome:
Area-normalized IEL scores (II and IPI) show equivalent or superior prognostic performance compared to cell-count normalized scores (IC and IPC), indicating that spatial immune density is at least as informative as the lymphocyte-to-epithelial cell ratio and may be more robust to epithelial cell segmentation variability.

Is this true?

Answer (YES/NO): NO